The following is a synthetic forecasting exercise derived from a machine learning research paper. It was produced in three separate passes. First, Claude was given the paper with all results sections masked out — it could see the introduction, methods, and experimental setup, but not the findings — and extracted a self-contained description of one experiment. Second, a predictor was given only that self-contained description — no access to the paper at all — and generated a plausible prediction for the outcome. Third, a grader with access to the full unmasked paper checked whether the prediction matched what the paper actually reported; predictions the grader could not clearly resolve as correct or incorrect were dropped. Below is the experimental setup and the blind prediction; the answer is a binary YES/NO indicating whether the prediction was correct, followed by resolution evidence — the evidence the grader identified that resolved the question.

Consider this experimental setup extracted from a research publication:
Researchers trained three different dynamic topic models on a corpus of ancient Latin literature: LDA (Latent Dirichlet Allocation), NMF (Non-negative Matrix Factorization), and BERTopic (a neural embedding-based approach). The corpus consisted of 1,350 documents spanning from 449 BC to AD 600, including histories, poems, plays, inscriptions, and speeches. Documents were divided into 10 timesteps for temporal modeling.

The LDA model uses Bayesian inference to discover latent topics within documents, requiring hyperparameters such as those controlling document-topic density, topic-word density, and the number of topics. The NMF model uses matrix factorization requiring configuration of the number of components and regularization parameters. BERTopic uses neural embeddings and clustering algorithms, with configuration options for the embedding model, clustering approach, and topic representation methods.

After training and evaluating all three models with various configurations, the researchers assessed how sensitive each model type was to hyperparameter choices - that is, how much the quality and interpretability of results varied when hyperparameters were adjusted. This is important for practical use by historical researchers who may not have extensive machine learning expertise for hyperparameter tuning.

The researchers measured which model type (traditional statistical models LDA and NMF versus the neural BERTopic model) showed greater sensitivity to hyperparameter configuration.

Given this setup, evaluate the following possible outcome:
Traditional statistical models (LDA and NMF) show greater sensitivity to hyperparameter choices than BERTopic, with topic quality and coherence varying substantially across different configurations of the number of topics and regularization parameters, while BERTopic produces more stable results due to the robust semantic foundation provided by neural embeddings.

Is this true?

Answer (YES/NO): YES